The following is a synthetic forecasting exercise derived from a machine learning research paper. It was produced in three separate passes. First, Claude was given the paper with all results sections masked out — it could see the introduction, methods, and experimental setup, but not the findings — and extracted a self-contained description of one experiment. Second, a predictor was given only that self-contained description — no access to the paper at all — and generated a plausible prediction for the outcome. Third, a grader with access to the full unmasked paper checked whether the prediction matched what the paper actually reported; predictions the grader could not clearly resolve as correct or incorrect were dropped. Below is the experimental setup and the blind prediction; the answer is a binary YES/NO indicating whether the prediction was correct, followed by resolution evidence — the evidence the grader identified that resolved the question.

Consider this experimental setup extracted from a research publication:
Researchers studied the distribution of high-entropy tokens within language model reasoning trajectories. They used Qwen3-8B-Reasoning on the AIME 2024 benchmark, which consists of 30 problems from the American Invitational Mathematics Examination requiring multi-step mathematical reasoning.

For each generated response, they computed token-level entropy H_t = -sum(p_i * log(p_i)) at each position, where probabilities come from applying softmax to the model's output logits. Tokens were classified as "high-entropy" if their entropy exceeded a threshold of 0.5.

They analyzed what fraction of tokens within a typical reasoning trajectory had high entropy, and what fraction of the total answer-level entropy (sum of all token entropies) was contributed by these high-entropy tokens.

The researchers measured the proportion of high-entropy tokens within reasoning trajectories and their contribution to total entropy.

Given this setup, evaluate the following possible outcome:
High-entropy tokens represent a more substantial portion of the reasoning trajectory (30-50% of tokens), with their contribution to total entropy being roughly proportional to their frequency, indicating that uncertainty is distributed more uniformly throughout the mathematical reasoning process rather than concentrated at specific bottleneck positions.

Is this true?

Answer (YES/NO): NO